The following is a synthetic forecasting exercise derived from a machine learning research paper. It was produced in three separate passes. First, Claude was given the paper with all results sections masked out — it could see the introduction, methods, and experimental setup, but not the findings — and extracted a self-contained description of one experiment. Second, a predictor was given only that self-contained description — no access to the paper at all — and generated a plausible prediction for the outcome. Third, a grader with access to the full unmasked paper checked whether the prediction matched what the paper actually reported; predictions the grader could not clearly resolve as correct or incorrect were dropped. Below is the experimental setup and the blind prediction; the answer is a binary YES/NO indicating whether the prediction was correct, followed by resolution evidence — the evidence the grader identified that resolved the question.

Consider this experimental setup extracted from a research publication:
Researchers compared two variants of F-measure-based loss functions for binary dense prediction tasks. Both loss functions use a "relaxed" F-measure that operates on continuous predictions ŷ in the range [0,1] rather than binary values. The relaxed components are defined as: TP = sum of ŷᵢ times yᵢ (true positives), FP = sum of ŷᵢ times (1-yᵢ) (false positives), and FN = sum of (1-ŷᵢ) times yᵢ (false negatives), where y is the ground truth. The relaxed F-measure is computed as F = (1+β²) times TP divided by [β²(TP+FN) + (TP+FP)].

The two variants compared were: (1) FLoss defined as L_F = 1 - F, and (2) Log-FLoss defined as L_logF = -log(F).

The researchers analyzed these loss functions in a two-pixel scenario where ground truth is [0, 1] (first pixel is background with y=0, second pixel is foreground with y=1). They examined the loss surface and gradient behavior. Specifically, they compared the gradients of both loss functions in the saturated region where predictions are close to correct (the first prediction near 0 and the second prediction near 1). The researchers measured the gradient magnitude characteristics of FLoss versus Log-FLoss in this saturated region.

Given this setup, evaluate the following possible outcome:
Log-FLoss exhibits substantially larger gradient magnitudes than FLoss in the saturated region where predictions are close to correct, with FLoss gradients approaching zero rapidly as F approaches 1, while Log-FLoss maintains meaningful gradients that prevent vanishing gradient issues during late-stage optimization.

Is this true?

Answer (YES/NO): NO